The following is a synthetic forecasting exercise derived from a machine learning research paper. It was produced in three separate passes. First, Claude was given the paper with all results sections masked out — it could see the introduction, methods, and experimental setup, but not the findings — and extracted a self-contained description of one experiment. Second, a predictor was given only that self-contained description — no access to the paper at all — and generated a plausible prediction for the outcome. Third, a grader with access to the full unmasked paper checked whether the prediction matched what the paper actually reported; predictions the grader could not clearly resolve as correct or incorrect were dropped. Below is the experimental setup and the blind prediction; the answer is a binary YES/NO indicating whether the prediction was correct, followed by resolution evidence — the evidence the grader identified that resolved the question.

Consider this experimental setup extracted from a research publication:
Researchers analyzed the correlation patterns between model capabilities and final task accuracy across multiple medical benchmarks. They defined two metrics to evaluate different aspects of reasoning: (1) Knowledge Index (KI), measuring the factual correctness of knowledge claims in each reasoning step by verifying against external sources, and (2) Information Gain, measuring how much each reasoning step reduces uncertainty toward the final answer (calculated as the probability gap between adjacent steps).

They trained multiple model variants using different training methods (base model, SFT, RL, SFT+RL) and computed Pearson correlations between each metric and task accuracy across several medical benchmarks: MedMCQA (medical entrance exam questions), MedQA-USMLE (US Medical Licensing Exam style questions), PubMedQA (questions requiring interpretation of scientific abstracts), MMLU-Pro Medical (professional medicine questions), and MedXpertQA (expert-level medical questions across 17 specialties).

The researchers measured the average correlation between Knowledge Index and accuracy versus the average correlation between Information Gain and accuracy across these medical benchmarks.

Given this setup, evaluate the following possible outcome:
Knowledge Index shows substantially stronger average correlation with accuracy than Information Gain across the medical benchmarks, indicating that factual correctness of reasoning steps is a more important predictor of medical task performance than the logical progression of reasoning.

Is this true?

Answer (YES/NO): YES